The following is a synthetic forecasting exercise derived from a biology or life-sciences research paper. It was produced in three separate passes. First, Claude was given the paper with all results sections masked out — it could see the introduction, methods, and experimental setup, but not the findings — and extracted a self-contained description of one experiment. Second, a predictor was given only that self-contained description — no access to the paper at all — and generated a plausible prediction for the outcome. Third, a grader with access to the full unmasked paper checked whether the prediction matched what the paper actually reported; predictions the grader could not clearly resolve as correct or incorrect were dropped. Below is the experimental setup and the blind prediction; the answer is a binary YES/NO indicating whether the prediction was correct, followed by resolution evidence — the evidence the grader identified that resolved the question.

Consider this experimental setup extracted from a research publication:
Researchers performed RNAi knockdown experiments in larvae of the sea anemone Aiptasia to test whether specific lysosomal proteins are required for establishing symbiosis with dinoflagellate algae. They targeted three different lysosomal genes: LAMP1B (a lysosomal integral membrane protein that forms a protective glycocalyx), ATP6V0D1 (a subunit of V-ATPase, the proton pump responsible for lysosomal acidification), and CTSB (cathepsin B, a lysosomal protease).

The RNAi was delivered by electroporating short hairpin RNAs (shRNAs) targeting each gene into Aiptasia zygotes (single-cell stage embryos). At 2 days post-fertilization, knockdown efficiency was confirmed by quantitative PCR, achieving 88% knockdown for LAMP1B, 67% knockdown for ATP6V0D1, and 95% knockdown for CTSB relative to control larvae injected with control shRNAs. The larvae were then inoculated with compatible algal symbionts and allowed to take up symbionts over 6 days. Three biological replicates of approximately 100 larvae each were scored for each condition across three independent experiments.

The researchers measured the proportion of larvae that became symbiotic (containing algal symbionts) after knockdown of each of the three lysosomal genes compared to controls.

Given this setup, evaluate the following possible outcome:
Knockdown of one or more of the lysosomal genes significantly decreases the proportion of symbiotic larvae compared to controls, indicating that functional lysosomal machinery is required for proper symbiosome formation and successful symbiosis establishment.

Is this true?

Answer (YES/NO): YES